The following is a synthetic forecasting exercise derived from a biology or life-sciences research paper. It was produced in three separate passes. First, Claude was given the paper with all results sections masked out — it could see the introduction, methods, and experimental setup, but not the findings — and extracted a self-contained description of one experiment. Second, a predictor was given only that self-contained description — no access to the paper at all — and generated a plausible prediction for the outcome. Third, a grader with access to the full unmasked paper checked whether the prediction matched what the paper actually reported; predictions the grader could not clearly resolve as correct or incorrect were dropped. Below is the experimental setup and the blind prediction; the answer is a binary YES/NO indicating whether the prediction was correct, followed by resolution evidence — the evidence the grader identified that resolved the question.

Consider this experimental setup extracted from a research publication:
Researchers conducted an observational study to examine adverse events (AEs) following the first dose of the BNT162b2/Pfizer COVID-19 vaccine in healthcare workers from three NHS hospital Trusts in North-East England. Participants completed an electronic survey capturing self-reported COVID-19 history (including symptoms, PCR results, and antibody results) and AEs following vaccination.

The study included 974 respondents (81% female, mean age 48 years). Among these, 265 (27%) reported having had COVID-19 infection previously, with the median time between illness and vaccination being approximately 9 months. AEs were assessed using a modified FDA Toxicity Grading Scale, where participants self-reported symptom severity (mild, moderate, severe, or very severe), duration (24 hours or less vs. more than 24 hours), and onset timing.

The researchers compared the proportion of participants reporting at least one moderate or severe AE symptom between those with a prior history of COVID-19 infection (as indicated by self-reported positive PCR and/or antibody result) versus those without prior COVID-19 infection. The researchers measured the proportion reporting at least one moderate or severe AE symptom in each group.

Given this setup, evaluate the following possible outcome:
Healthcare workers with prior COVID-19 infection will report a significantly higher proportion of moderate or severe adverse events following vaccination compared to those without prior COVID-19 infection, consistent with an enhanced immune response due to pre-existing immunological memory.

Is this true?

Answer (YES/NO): YES